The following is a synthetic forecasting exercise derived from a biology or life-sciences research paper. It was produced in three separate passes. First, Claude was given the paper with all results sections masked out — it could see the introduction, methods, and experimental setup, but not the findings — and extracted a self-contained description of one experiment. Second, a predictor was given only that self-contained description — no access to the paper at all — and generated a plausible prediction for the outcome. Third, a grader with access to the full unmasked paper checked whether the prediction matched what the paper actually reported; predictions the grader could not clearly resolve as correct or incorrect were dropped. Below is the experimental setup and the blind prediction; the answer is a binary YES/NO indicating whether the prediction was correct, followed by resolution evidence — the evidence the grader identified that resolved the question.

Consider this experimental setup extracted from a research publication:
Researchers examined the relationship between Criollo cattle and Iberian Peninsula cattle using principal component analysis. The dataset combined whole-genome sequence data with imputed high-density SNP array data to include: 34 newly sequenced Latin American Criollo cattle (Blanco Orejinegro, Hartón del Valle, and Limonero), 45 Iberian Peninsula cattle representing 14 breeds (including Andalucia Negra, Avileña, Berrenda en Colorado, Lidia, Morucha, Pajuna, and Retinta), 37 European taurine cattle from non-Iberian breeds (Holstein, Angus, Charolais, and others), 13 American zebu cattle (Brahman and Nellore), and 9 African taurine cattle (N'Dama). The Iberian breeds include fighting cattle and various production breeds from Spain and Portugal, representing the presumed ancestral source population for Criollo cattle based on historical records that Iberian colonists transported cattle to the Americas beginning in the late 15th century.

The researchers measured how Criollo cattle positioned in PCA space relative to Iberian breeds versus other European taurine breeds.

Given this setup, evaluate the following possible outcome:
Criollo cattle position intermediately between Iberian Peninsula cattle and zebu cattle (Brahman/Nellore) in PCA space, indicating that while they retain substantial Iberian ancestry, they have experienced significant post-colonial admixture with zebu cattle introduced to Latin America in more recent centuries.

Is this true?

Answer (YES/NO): NO